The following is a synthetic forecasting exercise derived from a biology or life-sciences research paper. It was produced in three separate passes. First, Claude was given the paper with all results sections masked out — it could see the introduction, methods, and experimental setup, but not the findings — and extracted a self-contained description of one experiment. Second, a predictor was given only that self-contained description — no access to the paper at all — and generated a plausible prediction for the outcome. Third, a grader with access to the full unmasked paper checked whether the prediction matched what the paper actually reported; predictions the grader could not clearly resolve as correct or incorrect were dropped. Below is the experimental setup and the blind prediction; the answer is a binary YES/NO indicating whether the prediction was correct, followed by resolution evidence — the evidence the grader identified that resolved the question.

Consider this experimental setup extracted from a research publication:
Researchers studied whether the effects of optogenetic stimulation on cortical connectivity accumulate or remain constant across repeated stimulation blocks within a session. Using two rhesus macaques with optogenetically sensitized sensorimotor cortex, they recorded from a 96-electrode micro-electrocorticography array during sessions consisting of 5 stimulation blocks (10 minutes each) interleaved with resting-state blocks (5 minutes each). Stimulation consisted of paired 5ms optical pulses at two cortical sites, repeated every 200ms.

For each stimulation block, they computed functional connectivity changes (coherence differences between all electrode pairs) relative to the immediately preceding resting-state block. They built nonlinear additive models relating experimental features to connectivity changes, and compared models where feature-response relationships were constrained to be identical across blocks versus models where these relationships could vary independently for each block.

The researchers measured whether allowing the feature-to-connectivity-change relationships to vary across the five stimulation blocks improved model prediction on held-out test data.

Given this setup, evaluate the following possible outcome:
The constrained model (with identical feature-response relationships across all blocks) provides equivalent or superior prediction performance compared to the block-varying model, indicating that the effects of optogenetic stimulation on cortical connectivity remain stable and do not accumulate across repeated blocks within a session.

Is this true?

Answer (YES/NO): NO